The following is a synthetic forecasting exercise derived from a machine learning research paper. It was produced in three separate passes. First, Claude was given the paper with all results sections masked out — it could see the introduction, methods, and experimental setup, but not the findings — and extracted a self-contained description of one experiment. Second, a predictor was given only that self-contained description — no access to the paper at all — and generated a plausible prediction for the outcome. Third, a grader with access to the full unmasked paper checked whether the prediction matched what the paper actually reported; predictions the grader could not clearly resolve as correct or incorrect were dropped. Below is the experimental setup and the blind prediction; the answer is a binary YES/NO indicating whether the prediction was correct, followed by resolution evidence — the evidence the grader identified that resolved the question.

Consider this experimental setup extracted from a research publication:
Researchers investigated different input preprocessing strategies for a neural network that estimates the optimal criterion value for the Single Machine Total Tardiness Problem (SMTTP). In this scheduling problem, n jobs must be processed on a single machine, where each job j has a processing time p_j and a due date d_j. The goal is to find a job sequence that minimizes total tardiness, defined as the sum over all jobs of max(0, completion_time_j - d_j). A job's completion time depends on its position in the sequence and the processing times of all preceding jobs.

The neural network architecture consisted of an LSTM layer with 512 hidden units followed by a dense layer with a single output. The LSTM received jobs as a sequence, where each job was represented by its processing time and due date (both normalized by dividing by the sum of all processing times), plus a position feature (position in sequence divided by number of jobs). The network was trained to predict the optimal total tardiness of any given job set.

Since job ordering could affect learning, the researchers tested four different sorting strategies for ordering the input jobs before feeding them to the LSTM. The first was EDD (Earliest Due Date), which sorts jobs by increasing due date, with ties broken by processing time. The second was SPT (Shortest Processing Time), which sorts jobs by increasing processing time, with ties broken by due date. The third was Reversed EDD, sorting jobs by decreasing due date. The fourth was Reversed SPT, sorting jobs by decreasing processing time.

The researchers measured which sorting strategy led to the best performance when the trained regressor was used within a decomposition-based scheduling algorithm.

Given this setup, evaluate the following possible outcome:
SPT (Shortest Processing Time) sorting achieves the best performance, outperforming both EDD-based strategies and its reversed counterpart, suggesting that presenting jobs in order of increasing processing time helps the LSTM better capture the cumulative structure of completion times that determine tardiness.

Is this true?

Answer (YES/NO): NO